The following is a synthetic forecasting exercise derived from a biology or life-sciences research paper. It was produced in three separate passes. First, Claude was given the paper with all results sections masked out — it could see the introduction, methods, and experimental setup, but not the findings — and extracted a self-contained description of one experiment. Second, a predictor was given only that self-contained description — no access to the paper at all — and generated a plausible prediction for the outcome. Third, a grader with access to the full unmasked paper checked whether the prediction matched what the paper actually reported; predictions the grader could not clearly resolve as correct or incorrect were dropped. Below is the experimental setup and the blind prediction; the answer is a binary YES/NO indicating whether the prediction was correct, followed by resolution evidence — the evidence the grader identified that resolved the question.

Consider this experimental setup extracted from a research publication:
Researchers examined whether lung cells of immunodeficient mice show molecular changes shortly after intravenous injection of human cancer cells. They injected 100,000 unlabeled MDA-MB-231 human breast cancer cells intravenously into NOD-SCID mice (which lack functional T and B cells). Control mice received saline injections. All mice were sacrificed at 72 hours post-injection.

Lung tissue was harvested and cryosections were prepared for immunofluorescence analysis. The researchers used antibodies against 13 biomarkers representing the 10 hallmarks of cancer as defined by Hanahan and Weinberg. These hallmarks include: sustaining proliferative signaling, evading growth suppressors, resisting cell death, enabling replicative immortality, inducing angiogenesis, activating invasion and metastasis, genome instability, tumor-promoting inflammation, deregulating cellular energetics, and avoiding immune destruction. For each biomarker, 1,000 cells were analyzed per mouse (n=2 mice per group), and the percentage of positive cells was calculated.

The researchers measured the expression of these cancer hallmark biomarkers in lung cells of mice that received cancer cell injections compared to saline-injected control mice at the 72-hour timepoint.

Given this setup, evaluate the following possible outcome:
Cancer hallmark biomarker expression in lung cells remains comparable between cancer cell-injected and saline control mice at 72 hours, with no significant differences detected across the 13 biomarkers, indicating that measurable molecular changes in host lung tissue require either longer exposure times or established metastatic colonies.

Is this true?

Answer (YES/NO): NO